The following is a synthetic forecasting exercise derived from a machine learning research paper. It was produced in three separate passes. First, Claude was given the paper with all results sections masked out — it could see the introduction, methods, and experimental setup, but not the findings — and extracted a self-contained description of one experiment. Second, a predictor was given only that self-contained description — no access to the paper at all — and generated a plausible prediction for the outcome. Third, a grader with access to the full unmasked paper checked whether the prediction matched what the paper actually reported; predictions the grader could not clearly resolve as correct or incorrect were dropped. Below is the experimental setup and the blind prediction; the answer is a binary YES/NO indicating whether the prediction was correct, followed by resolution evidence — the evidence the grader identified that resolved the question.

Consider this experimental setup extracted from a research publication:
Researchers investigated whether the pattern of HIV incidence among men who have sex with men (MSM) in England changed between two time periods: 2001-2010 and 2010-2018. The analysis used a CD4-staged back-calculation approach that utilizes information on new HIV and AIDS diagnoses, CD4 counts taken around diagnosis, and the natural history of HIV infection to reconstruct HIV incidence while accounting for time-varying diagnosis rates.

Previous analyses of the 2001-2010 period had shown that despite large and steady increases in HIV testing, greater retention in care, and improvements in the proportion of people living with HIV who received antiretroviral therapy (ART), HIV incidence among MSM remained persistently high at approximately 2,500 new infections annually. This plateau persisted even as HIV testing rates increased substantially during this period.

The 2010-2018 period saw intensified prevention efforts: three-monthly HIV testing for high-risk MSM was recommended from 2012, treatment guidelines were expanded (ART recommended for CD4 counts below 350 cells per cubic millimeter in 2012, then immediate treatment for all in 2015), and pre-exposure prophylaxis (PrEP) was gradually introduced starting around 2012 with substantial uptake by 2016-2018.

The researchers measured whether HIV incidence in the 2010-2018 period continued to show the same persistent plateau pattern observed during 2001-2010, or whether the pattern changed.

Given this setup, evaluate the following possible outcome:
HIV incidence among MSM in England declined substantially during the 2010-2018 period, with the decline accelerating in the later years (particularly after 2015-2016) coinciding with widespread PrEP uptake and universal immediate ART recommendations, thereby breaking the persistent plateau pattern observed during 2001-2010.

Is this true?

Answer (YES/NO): NO